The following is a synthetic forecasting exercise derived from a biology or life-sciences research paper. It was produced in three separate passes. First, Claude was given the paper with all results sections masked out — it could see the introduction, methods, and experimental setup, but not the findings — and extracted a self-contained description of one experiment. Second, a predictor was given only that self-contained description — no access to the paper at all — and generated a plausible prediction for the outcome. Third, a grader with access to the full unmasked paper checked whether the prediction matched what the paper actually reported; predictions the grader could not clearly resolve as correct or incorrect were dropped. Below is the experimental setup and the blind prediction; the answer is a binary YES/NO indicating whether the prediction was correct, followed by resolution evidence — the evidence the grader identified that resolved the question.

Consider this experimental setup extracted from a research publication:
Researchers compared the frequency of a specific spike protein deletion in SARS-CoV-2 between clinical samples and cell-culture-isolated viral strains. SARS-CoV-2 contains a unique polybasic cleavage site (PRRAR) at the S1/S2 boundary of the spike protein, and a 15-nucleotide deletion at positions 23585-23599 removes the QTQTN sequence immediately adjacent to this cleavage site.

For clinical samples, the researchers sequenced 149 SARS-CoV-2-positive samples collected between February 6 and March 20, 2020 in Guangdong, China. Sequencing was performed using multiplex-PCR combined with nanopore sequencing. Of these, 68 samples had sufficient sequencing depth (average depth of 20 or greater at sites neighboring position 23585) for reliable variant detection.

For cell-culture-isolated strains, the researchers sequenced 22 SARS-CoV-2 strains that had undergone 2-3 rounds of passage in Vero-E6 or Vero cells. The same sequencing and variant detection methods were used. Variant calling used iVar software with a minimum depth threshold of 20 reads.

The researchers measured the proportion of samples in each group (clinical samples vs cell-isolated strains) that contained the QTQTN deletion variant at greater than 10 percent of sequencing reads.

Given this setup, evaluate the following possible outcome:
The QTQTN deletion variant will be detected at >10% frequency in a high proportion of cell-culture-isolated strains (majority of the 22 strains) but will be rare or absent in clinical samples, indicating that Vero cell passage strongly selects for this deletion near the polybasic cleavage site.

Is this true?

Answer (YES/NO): NO